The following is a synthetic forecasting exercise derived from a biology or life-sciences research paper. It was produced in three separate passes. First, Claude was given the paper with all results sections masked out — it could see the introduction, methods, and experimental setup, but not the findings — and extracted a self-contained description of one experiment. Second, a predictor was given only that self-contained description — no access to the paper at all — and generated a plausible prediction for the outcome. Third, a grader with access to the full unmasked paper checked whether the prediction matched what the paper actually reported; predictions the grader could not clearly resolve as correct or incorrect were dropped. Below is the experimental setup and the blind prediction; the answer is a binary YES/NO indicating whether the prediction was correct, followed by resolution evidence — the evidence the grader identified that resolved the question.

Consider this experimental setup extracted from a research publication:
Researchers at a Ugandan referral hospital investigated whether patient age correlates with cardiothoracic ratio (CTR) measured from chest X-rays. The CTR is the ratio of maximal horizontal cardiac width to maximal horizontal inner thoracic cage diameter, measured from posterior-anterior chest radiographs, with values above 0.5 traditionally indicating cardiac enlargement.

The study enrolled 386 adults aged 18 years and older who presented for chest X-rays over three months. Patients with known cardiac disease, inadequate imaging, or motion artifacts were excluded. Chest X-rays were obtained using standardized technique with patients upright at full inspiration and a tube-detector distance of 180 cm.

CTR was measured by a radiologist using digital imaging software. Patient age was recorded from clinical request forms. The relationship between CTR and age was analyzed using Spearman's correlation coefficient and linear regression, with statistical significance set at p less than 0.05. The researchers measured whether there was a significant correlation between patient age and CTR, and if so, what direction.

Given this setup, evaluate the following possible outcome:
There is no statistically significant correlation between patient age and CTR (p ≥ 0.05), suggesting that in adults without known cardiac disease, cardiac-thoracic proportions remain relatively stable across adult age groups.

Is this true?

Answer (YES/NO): NO